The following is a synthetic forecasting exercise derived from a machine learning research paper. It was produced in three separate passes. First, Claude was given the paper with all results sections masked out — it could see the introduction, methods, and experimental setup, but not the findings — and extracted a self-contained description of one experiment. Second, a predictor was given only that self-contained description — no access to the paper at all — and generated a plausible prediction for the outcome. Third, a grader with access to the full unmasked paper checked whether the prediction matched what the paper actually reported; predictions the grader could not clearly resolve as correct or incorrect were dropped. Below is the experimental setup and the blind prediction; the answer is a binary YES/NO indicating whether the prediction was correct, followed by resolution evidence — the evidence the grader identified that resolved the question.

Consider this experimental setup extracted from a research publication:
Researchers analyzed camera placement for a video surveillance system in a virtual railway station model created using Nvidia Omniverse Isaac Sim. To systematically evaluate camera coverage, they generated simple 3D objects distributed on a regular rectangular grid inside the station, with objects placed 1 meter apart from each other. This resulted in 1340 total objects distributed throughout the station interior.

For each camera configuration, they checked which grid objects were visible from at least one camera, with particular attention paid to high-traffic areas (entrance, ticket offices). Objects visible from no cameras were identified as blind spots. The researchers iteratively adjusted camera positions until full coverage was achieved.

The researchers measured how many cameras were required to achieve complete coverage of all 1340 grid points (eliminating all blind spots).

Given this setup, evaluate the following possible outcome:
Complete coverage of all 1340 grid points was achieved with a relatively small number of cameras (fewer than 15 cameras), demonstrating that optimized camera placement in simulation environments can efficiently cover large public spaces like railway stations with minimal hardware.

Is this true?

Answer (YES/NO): YES